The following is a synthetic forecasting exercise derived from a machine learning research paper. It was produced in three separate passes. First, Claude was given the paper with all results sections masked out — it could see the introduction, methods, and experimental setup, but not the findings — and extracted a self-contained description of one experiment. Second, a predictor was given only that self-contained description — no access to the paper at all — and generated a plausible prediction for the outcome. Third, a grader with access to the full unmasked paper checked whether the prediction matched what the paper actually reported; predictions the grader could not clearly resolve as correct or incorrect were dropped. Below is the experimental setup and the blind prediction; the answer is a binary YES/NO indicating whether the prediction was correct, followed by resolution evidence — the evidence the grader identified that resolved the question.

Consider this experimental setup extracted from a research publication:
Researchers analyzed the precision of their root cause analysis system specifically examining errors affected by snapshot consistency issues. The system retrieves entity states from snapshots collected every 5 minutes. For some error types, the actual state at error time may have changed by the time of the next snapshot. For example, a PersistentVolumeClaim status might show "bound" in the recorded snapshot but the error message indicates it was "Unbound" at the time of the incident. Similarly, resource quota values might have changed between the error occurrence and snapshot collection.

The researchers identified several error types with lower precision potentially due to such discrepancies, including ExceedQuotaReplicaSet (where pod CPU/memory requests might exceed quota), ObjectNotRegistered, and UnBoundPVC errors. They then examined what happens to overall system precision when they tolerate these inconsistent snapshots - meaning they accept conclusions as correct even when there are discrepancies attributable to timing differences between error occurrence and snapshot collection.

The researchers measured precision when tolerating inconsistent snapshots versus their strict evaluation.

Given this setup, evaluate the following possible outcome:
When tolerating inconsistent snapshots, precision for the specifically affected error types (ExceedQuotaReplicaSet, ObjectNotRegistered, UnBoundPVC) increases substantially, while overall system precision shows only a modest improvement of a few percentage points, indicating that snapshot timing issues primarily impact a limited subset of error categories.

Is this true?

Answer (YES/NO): NO